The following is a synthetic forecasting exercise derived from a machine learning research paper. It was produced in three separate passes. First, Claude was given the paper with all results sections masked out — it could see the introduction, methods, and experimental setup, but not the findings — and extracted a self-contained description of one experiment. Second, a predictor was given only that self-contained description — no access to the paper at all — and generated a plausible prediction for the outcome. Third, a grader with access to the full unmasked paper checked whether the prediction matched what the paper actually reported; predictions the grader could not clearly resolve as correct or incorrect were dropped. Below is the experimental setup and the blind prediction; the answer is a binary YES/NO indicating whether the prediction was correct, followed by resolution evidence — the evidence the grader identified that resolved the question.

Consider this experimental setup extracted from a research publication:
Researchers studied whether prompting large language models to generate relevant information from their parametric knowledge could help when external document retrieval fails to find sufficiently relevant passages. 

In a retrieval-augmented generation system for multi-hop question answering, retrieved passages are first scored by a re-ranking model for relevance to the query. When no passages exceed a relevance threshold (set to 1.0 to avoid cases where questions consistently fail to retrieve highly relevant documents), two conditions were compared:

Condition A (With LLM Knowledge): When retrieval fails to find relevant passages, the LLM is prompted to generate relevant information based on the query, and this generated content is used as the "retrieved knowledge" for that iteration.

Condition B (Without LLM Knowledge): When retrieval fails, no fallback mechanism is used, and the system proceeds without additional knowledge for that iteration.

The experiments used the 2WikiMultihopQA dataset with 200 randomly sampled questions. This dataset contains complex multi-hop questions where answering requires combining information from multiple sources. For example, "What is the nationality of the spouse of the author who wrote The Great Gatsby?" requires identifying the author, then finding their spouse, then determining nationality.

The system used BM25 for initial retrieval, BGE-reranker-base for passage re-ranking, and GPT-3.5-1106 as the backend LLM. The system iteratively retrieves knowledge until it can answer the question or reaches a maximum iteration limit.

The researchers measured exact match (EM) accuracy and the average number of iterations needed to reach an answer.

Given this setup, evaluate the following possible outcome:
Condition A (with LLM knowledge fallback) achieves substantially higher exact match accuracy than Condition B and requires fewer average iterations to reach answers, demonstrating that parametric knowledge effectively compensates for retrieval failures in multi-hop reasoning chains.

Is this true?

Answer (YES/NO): NO